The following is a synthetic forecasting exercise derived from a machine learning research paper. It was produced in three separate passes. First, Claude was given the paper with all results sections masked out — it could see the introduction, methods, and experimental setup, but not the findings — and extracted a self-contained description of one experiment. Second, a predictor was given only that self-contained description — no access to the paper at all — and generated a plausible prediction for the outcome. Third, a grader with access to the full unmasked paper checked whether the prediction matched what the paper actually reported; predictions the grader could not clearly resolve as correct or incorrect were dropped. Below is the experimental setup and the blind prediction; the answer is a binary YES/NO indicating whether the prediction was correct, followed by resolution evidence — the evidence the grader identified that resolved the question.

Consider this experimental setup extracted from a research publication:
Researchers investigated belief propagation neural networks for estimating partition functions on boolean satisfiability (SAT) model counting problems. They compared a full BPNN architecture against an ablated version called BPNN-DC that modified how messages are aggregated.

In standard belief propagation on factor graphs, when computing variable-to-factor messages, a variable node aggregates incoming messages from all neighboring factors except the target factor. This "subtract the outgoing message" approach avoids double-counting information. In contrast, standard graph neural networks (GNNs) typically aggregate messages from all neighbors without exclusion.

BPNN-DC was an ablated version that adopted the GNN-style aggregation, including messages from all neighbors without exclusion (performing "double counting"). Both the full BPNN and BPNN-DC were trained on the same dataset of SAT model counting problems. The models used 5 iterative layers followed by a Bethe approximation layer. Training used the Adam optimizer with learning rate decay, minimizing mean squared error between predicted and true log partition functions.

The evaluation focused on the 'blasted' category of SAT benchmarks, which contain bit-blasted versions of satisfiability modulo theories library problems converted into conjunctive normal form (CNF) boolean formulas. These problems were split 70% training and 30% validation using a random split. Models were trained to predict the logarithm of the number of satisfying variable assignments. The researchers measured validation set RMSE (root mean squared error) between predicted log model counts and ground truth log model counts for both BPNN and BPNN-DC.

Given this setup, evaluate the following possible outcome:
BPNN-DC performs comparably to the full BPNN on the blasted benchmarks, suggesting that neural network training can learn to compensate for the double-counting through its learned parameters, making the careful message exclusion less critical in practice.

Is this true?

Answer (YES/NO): NO